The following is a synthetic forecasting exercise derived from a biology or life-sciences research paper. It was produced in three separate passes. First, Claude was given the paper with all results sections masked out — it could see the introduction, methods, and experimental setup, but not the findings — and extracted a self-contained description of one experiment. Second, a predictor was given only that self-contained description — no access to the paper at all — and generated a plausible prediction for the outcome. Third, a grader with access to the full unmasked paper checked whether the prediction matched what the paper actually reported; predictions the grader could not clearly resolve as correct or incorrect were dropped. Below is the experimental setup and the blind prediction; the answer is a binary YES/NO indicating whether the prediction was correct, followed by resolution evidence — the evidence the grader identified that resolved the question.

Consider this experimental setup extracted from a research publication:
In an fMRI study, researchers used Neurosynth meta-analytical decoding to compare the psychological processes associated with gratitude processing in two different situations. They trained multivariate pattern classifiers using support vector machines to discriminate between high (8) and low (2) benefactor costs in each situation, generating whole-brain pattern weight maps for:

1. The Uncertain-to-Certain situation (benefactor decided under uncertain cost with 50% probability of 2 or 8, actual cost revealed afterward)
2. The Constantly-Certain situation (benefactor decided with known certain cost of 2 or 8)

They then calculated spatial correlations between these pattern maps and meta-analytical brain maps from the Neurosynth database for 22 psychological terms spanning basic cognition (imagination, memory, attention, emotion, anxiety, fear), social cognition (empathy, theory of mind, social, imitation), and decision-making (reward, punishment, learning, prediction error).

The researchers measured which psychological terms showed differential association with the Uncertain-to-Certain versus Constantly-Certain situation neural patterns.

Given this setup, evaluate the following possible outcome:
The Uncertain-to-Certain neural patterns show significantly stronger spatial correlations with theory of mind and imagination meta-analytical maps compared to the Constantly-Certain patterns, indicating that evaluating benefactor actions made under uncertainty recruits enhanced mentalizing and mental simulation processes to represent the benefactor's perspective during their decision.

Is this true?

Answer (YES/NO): NO